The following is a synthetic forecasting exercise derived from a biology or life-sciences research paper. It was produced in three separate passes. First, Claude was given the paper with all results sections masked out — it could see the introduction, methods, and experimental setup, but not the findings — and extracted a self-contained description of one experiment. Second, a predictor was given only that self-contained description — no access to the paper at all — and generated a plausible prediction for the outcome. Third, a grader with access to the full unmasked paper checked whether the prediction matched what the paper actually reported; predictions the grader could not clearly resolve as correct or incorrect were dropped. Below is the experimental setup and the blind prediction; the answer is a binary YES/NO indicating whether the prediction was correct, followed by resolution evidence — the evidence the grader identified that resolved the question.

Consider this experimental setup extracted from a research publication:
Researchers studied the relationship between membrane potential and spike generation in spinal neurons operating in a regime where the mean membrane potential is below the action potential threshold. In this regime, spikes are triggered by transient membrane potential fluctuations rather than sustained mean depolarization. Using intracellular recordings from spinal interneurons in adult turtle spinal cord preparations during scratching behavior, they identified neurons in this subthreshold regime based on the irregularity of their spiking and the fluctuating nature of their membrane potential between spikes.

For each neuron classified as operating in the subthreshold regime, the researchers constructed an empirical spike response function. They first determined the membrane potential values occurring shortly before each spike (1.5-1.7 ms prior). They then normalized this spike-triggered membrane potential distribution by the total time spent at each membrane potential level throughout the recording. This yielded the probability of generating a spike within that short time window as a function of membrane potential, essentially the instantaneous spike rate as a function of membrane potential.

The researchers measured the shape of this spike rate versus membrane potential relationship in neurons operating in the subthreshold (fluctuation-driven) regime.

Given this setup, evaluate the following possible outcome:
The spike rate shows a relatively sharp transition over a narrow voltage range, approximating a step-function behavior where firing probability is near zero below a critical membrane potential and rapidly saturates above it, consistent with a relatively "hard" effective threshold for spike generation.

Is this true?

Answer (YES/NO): NO